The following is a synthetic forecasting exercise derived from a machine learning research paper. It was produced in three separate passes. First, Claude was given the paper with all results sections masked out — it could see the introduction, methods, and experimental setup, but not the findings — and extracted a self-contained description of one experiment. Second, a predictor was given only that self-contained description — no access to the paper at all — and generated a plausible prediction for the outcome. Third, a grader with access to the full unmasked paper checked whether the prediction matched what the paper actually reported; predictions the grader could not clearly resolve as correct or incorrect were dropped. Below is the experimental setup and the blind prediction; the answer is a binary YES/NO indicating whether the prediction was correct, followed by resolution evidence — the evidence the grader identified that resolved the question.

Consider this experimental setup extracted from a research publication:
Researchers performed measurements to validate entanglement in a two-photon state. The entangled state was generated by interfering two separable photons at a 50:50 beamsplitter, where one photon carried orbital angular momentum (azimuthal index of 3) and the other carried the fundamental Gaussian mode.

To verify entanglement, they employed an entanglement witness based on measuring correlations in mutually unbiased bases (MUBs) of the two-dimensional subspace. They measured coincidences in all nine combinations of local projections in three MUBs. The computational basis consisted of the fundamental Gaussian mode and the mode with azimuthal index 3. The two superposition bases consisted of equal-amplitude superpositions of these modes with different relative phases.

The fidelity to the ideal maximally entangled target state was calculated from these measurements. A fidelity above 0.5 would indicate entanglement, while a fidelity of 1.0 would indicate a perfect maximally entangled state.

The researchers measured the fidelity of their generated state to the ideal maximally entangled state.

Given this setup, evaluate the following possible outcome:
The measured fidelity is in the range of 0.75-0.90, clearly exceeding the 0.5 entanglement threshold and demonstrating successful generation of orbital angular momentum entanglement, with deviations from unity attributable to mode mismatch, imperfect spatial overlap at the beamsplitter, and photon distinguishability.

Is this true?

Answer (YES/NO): NO